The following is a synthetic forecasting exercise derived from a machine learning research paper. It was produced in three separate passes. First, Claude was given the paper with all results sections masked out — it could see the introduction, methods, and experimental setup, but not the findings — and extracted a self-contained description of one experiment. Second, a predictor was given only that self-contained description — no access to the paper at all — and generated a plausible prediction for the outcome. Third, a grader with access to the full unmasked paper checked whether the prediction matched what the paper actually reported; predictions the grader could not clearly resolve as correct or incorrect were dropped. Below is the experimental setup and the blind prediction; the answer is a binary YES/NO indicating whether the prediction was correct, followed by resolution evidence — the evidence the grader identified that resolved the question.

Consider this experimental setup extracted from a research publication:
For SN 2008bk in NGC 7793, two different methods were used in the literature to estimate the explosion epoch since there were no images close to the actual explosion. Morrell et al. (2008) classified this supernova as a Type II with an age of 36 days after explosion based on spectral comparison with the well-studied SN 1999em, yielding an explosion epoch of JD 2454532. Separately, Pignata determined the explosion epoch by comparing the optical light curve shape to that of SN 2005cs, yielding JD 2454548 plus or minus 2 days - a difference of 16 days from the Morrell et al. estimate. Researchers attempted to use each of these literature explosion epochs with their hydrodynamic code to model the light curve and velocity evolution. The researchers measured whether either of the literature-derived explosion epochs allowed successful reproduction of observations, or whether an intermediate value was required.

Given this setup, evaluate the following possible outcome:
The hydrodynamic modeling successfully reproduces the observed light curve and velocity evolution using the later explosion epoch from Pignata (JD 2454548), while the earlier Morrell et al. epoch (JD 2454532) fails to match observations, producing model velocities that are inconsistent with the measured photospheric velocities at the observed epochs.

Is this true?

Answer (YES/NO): NO